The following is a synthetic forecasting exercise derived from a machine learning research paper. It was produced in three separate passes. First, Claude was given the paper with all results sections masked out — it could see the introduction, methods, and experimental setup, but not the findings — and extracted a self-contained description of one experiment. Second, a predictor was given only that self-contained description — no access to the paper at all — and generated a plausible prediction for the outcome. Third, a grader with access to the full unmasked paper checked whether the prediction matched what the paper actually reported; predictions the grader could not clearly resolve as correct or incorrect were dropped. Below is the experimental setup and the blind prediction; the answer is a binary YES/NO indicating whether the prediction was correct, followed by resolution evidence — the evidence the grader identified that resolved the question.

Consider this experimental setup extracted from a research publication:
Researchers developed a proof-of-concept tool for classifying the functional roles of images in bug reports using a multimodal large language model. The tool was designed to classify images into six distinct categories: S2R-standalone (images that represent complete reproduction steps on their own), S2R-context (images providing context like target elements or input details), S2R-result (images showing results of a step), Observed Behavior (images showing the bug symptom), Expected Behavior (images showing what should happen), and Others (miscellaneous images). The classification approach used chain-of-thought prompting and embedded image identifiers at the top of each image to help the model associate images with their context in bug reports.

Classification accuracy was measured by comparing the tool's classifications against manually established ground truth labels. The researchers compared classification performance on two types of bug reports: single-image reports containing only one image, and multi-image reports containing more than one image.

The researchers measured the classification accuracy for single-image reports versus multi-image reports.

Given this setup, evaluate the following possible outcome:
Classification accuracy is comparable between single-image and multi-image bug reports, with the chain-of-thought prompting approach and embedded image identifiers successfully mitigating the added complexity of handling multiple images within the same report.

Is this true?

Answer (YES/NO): NO